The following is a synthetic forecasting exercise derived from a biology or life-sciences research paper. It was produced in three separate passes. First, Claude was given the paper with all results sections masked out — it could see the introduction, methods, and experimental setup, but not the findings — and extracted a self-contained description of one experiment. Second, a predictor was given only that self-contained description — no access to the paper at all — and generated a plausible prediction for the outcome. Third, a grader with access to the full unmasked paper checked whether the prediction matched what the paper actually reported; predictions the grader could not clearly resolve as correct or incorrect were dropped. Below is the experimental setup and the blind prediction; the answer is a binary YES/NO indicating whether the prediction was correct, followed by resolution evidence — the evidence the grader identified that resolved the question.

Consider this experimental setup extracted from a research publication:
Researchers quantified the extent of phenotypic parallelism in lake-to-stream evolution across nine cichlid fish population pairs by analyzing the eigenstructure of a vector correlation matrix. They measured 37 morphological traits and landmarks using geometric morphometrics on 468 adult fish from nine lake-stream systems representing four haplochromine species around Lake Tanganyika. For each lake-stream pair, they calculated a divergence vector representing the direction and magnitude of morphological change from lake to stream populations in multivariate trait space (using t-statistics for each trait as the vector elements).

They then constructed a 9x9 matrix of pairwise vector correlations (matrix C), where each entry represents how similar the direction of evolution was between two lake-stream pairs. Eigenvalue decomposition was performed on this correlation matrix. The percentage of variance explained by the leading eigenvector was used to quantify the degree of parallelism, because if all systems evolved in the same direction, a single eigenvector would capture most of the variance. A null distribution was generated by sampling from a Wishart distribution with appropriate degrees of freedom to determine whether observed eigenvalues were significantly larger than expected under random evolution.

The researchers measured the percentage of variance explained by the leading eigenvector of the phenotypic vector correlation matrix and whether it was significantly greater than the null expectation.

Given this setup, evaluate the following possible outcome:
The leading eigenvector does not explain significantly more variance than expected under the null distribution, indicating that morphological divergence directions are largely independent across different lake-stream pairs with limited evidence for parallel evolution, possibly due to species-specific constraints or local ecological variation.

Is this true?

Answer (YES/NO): NO